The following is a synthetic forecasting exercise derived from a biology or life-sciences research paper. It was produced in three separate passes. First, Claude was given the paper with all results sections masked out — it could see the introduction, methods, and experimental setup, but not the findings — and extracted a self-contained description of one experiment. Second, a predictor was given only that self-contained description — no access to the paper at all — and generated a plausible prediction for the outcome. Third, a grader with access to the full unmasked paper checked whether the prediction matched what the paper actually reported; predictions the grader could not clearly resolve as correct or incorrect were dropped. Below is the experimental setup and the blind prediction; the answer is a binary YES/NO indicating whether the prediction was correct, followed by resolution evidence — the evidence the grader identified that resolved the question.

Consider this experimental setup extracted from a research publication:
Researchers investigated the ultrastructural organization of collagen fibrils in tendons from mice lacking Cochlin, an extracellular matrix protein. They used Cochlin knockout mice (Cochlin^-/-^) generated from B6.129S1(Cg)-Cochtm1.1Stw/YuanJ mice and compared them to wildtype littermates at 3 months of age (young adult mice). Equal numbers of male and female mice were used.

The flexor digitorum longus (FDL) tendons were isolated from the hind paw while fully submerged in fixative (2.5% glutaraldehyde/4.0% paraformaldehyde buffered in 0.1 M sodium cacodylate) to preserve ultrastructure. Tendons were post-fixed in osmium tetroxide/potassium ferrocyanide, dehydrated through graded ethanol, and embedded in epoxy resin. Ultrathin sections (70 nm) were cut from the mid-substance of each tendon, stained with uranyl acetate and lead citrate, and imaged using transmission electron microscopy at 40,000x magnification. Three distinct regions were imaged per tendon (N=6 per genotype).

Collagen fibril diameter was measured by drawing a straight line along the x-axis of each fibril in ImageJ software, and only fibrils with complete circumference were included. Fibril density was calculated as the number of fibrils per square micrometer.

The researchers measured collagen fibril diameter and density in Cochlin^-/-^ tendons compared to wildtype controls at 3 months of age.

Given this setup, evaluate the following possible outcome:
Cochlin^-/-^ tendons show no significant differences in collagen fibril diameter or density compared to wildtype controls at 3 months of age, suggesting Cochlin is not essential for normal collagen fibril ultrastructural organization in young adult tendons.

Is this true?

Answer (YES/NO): NO